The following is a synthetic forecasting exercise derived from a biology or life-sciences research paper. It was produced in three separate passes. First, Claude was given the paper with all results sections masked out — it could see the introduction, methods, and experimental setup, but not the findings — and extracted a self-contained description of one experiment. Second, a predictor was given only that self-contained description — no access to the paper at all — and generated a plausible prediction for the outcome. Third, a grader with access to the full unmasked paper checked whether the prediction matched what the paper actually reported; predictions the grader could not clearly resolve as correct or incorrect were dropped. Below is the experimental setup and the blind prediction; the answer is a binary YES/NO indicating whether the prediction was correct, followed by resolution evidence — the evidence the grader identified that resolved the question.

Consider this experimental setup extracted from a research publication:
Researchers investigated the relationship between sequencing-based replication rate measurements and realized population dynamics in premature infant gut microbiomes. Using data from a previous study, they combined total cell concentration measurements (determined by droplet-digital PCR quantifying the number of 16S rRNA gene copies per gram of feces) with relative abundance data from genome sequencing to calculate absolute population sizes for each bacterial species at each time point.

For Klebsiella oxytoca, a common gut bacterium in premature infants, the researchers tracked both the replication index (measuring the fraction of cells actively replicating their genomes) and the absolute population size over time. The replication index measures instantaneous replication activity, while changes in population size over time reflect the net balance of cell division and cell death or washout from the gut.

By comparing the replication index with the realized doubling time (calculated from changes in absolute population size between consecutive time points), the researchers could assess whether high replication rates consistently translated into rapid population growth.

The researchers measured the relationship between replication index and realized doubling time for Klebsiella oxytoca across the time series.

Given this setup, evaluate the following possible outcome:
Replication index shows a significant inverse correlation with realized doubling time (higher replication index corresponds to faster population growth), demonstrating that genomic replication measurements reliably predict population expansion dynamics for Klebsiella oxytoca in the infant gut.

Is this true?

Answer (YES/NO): NO